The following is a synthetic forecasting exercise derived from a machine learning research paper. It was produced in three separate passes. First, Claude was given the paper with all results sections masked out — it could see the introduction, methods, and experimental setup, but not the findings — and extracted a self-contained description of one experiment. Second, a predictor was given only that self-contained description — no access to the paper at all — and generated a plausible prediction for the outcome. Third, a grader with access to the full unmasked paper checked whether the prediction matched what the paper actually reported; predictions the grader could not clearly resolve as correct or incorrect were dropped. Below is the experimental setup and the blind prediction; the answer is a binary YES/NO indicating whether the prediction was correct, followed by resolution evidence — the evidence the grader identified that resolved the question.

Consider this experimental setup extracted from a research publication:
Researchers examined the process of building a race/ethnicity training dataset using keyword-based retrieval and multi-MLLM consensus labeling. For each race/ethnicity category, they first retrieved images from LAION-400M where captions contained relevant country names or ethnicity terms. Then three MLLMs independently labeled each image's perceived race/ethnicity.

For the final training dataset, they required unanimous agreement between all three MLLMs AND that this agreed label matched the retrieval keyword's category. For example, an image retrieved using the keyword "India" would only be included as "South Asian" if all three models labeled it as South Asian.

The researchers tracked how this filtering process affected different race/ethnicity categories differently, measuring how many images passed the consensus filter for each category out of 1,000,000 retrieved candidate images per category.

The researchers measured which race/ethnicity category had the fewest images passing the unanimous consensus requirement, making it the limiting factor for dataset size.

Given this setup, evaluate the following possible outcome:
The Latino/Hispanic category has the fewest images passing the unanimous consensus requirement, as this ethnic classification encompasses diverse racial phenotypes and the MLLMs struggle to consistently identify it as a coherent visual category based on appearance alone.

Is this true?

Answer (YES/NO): YES